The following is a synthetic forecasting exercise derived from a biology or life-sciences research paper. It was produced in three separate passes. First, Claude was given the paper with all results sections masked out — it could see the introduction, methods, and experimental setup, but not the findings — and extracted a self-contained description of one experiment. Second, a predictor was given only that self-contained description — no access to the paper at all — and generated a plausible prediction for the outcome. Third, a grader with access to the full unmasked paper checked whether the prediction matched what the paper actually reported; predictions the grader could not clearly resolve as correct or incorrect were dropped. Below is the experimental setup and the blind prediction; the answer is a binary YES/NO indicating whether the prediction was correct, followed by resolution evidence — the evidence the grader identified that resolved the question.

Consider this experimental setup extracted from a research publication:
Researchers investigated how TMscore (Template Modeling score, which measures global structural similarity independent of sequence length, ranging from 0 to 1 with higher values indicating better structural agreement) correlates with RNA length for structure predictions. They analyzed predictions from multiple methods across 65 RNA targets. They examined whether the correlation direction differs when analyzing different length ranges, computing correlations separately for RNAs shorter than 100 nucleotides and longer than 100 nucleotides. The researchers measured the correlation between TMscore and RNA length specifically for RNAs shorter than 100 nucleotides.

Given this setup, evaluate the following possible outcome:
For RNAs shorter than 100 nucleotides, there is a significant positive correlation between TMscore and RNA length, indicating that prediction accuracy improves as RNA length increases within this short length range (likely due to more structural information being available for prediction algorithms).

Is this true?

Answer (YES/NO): NO